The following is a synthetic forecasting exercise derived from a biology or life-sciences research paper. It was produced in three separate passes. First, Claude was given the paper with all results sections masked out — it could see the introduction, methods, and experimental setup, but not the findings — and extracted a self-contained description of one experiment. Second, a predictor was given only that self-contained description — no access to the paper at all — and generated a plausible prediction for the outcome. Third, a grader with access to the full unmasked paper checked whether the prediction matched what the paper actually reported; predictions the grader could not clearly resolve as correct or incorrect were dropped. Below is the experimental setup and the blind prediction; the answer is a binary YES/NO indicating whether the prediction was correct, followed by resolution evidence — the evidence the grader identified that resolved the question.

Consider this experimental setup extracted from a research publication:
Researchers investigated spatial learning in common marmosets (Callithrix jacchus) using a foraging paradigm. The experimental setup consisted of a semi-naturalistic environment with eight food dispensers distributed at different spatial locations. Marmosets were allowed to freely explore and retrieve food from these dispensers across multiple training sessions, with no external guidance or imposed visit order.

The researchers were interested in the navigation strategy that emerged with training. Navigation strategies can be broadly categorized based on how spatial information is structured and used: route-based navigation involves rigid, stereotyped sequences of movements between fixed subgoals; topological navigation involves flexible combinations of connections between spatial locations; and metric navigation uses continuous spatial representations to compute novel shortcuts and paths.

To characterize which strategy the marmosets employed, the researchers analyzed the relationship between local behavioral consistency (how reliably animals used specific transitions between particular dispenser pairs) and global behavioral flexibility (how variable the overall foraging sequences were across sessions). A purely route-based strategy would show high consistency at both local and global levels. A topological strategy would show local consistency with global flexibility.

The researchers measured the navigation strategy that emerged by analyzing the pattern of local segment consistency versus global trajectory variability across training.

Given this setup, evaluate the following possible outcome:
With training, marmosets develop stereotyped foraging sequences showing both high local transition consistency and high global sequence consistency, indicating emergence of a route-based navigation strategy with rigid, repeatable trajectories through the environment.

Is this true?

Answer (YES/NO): NO